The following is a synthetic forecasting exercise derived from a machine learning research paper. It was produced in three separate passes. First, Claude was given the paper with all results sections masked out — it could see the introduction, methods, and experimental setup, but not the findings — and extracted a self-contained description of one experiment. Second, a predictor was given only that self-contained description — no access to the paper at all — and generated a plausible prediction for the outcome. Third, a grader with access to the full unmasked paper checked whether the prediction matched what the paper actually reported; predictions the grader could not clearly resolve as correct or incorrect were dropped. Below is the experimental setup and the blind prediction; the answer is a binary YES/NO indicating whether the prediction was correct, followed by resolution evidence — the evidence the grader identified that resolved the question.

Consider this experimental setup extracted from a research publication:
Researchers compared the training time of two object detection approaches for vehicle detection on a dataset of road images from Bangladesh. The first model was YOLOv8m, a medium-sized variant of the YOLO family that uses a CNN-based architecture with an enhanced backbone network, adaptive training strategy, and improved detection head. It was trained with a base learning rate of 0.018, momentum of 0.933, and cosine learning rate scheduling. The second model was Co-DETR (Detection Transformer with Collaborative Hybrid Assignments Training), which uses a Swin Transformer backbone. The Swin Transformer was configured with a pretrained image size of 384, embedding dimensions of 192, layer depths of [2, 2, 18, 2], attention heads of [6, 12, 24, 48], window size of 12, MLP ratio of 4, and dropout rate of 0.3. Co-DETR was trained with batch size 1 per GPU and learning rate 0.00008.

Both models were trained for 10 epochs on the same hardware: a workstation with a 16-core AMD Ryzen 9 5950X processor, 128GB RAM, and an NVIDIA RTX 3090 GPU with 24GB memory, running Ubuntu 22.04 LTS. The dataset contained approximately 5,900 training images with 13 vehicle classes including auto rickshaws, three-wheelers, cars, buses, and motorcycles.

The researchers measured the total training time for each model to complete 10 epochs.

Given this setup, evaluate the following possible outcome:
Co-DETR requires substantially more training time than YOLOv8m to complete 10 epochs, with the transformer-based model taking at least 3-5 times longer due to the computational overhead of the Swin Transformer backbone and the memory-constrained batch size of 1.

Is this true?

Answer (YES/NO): YES